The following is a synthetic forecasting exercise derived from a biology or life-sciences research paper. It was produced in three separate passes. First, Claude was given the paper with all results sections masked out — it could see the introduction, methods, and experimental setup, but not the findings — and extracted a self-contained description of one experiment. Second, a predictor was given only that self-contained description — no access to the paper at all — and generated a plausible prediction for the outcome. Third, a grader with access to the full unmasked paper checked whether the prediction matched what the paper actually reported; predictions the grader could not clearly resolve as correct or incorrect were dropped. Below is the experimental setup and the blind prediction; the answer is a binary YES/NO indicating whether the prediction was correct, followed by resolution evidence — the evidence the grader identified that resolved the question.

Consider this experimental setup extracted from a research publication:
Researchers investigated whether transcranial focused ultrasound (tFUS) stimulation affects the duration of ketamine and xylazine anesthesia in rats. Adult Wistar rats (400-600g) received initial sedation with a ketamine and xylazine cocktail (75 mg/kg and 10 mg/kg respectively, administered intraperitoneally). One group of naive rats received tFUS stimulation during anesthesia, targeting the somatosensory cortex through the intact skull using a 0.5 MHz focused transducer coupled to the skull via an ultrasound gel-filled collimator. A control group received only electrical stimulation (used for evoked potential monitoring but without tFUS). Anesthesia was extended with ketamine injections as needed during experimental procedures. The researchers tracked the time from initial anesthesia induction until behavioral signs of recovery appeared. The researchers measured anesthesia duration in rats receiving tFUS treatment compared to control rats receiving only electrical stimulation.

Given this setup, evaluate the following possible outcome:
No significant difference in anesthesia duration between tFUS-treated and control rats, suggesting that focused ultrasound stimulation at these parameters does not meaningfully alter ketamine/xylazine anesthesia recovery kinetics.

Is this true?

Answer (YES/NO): NO